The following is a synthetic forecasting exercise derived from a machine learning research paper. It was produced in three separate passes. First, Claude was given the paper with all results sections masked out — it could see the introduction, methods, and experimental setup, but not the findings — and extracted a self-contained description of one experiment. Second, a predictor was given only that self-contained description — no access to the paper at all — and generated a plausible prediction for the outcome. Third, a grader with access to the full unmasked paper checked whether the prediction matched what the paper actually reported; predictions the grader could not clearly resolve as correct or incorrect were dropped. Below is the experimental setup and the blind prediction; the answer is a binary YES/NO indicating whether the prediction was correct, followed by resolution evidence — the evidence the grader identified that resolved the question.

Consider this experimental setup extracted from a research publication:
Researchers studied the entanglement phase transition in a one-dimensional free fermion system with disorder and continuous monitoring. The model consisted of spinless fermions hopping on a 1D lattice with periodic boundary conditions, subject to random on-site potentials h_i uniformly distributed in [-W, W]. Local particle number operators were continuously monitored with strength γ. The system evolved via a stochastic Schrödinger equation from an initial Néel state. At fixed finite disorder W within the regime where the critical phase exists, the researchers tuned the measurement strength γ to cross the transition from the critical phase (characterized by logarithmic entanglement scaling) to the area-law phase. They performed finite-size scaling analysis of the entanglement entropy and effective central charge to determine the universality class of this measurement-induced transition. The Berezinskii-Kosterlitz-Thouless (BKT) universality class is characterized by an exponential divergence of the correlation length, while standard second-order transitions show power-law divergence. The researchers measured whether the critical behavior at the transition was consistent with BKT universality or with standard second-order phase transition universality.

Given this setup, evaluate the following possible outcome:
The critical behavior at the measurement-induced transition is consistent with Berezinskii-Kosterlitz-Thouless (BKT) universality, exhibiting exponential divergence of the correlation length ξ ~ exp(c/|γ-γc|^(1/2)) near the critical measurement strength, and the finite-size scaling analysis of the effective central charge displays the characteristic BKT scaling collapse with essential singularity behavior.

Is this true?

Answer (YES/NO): YES